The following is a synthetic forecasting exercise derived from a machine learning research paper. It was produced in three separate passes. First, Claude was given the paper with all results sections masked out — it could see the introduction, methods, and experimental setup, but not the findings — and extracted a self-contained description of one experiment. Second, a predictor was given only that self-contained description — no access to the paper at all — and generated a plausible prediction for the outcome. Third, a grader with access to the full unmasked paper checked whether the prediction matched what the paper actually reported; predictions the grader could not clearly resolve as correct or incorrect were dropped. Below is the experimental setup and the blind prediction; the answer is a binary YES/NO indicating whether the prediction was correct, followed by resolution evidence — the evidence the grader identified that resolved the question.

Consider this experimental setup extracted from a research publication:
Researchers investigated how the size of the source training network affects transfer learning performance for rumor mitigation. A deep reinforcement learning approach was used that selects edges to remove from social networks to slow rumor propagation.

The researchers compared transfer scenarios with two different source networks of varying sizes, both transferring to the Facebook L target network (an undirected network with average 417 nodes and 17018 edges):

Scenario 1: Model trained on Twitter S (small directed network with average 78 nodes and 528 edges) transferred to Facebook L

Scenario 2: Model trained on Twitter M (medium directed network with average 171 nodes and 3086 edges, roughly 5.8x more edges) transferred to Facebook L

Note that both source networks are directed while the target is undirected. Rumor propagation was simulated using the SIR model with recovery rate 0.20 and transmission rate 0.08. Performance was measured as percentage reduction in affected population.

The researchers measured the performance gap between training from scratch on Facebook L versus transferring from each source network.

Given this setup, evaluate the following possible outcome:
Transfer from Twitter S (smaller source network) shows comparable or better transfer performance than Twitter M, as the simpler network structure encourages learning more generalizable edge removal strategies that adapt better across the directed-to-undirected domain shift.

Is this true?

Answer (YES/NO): NO